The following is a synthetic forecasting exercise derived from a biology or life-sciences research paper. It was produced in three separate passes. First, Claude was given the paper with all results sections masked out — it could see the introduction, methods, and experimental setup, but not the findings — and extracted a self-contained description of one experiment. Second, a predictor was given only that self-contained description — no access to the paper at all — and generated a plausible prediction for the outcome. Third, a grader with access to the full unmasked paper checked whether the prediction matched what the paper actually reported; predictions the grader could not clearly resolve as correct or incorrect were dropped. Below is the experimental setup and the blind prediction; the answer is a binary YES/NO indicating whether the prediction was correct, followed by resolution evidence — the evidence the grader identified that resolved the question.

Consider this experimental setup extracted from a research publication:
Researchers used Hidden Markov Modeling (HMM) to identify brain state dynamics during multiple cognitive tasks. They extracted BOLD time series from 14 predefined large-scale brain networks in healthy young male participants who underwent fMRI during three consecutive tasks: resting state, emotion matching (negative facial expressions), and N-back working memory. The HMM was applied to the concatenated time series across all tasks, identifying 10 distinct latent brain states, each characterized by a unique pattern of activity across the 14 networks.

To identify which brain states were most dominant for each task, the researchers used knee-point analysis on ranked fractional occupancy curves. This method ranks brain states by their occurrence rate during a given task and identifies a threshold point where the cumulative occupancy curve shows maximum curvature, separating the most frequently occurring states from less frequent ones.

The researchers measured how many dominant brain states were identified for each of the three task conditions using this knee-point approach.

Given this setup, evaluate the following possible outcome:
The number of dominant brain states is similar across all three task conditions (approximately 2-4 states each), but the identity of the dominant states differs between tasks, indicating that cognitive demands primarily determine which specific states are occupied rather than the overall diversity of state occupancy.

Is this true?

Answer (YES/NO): NO